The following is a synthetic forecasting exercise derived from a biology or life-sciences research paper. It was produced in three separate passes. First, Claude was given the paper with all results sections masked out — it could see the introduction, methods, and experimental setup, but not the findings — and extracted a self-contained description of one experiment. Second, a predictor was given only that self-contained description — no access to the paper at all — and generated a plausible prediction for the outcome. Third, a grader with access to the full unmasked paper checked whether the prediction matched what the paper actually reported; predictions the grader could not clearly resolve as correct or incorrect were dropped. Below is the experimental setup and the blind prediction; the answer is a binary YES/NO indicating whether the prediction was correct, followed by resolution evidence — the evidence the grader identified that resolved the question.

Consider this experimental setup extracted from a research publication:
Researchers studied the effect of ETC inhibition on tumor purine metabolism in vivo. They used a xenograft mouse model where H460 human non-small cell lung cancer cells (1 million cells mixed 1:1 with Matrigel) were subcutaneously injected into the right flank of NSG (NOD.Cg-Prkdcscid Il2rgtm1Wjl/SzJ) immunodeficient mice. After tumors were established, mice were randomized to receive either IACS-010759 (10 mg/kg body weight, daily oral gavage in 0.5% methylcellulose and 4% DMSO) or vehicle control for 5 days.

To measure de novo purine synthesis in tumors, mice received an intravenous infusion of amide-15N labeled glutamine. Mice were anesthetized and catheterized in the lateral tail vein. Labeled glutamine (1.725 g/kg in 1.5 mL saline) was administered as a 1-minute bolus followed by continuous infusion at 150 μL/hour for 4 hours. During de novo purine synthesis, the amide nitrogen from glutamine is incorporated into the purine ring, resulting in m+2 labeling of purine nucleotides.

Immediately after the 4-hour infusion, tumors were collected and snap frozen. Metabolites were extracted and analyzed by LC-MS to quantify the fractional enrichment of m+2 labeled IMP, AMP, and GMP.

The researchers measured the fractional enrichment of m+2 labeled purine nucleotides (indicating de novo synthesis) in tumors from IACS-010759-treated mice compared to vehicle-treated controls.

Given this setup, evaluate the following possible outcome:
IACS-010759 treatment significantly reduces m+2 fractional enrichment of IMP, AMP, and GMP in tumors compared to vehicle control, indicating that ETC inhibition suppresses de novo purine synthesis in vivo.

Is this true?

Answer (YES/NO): NO